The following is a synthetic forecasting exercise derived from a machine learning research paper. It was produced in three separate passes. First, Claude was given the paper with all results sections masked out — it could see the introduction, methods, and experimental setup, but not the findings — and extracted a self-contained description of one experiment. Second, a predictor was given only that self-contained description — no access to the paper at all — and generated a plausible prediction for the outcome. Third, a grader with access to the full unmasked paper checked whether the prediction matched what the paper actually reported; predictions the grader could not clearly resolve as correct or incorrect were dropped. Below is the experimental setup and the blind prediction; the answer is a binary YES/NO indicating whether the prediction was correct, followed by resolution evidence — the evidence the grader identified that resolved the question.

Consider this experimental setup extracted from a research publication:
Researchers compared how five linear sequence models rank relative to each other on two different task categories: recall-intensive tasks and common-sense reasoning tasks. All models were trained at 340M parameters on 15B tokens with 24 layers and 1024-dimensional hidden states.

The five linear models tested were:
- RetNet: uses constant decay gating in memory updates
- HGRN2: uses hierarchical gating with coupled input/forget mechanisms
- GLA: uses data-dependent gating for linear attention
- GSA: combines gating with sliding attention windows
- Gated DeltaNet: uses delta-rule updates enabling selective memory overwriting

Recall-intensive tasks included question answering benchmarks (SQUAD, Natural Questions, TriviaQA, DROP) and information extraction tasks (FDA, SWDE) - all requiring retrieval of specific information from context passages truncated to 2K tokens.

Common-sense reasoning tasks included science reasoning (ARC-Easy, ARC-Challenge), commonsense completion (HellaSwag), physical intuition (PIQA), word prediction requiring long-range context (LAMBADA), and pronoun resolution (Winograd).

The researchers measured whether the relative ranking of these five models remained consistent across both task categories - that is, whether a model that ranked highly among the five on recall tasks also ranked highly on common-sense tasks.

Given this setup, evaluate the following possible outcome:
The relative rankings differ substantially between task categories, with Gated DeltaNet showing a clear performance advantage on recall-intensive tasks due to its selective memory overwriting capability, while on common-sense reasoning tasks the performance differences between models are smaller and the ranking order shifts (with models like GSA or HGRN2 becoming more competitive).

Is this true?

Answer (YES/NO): YES